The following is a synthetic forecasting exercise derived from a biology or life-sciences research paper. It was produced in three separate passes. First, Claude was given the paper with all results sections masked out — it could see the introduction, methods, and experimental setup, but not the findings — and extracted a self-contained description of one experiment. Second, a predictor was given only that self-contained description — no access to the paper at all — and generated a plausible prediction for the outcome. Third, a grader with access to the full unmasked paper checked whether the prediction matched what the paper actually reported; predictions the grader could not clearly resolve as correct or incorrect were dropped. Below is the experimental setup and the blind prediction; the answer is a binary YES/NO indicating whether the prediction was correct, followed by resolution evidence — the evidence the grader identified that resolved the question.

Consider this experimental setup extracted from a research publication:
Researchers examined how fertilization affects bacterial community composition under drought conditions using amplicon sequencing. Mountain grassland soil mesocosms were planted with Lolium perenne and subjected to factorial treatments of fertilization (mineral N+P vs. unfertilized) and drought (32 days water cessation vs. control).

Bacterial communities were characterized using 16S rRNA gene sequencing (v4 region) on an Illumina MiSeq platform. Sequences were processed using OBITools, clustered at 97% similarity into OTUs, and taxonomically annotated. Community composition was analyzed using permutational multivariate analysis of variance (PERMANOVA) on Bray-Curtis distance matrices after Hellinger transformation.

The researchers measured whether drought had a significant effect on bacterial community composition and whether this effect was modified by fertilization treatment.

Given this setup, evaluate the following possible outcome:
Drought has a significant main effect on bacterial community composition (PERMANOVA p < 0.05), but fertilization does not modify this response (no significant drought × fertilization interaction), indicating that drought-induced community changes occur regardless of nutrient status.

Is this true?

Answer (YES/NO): YES